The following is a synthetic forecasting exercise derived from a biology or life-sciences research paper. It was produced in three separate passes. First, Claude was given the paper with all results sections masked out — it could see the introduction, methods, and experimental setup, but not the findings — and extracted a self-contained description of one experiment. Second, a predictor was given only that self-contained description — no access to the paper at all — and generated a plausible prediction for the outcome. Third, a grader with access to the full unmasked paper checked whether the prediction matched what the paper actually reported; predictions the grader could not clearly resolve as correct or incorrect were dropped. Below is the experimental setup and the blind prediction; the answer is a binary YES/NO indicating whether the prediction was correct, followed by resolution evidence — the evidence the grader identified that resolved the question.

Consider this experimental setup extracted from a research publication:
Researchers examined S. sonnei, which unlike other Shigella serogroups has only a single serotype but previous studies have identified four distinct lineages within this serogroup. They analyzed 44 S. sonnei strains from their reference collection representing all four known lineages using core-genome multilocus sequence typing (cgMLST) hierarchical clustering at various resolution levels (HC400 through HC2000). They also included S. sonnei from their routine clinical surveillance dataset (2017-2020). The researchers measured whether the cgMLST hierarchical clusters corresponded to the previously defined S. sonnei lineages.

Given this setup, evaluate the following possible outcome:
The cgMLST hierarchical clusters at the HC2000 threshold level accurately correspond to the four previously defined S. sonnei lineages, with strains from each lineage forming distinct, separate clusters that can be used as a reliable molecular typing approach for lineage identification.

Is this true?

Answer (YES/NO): NO